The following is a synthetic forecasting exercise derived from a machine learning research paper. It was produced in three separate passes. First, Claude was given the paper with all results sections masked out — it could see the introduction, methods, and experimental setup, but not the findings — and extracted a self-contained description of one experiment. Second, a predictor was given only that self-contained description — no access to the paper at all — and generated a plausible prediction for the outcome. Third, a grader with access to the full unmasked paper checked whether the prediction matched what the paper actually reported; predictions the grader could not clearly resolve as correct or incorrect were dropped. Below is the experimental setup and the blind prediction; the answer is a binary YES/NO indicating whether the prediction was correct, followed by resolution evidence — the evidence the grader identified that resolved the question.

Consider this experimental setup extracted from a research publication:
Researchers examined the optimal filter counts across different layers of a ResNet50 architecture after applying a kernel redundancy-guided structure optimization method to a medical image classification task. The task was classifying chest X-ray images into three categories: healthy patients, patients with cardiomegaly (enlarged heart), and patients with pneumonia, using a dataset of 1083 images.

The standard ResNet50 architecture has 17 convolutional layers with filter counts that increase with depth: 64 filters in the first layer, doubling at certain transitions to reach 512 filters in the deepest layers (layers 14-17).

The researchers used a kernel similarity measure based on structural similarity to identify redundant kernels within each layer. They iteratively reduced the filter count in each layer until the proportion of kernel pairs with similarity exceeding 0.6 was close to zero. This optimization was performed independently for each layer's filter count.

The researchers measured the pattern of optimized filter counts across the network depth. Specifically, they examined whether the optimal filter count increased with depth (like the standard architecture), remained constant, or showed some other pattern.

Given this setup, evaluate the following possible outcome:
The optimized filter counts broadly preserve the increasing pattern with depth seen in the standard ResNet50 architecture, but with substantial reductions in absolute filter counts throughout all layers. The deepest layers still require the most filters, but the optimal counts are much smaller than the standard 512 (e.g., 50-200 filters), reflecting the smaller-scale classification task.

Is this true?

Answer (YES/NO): NO